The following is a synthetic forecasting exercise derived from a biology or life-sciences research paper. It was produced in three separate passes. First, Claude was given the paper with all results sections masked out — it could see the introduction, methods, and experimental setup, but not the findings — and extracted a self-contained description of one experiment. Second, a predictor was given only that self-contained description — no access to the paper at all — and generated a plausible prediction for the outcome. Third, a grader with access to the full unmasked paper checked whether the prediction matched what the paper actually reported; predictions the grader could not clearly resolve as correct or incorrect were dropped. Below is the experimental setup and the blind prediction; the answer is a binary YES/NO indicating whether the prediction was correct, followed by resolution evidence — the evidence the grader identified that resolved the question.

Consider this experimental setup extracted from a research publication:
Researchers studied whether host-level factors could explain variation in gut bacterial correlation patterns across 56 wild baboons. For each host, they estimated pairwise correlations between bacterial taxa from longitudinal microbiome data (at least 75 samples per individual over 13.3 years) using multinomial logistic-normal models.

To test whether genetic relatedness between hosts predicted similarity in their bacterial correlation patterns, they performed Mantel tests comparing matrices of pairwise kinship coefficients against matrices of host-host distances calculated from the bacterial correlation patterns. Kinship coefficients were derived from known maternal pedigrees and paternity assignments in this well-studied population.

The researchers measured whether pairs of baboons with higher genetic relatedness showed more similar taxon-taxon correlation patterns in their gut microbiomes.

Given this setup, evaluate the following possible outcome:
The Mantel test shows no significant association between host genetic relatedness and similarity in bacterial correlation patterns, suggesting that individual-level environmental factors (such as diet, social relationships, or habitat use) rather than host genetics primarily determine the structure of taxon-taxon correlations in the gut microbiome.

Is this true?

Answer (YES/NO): NO